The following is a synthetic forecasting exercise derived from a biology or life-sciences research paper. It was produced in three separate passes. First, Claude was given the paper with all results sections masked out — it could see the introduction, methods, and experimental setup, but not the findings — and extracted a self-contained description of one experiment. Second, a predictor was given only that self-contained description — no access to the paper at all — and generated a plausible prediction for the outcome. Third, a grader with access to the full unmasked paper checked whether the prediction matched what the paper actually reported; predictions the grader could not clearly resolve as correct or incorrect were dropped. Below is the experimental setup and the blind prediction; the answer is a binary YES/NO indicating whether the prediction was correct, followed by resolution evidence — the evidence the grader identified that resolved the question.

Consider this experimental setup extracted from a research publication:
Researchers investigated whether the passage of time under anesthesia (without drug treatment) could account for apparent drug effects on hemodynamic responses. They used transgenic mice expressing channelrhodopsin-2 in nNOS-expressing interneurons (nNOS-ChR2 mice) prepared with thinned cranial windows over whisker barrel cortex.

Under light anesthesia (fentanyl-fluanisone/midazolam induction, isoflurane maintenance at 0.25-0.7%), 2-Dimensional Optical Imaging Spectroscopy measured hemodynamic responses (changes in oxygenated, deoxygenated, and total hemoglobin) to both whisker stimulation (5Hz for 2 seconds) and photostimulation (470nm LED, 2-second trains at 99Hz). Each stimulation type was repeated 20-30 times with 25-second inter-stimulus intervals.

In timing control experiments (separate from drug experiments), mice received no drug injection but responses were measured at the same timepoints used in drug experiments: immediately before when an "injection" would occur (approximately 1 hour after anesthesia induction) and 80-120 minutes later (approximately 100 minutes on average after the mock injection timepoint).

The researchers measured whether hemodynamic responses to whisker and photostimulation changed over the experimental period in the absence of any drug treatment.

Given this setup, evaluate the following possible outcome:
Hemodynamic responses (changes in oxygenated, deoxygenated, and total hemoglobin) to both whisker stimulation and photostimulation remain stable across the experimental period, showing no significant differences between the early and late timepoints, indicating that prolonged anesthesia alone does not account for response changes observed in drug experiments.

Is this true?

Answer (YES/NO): YES